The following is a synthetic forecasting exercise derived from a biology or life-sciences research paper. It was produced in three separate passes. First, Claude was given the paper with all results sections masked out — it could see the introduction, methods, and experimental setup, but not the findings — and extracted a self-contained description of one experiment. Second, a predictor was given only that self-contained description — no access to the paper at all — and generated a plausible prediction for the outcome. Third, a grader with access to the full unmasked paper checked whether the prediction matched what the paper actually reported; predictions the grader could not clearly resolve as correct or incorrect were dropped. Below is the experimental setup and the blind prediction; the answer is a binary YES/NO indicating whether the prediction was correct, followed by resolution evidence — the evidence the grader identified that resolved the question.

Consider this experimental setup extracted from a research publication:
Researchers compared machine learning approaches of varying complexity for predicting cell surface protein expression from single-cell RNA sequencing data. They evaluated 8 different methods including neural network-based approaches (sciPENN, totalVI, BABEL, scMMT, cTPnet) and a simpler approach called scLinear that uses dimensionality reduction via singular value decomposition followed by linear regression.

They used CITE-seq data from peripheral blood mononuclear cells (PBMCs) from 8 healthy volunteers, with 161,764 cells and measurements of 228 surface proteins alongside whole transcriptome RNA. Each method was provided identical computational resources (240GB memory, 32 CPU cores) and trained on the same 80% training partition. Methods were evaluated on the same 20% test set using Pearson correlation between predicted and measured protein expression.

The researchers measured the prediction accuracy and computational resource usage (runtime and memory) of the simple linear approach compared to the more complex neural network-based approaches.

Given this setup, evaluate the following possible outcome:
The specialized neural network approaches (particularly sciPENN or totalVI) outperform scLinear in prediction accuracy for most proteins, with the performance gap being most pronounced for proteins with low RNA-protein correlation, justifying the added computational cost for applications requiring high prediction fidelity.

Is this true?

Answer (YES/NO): NO